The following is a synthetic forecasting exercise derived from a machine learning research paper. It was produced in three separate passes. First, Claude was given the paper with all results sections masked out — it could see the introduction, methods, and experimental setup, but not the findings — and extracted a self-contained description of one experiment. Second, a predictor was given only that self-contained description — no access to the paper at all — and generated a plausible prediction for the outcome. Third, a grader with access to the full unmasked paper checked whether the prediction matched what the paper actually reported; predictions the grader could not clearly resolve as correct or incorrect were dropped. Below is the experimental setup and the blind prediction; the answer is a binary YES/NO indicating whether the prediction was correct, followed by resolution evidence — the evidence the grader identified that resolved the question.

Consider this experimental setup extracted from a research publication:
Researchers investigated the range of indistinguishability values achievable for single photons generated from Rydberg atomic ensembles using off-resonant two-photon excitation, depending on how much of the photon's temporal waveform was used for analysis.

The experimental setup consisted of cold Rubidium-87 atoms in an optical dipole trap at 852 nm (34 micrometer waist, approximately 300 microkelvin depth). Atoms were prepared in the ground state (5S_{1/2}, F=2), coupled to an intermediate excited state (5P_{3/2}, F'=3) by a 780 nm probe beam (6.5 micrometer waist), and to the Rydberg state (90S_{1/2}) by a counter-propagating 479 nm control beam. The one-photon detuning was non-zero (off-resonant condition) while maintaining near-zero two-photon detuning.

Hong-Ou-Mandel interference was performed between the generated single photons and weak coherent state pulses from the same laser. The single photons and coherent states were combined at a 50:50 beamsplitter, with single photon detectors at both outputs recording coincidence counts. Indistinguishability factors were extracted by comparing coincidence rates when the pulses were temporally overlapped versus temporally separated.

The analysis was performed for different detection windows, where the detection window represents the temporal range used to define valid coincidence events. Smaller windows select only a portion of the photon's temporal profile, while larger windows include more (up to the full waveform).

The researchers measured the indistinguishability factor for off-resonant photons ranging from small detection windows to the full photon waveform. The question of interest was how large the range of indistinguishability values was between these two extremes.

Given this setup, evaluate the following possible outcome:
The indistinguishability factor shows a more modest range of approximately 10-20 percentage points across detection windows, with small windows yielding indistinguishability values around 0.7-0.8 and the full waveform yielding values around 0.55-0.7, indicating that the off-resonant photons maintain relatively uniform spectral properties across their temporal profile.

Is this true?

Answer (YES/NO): NO